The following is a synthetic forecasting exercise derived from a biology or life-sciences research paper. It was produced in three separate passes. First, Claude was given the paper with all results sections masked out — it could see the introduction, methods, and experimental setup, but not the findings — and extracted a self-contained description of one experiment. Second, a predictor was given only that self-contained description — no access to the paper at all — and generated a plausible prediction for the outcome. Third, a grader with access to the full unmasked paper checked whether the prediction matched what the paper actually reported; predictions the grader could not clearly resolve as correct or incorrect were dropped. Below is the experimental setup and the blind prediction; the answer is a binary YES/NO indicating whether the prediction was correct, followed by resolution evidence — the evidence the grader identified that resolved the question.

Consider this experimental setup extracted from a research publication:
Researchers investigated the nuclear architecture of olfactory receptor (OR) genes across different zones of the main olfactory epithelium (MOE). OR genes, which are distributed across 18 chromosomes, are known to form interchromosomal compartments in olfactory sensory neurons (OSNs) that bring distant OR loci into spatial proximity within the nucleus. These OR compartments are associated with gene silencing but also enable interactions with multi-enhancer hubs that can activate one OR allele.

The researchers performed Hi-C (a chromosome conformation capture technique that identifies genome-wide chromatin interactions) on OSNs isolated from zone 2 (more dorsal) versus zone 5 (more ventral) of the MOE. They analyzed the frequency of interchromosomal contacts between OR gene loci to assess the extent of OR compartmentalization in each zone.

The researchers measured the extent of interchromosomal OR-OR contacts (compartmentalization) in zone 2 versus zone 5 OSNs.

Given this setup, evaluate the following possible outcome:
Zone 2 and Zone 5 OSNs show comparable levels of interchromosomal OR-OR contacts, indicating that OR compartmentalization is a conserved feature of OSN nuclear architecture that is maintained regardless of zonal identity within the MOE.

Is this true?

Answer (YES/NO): NO